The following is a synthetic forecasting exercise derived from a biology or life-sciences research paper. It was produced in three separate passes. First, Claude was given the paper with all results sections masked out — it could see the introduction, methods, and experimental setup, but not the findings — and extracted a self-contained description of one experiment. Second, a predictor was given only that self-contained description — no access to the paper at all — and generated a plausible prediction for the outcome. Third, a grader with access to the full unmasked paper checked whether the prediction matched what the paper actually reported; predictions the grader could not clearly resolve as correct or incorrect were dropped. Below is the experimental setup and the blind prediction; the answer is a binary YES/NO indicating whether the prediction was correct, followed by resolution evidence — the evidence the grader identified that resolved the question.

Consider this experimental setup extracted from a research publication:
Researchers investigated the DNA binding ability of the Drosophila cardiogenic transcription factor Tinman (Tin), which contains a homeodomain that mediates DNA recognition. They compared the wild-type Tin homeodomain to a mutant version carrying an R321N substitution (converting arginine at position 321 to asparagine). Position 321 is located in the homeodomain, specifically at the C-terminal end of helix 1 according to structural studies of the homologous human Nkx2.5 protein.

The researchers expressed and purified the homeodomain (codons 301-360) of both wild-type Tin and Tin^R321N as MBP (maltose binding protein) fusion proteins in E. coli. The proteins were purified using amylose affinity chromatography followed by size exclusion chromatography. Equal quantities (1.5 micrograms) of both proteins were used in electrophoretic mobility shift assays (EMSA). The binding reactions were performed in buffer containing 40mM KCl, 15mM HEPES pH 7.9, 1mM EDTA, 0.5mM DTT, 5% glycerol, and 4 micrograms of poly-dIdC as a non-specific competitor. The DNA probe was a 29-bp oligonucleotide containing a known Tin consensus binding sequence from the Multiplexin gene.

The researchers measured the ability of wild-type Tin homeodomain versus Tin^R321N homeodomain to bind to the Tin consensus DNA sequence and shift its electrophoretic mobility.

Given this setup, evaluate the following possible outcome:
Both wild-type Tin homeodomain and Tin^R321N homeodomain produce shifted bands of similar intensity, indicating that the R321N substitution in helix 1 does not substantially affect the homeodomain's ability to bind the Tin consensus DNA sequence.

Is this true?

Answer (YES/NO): NO